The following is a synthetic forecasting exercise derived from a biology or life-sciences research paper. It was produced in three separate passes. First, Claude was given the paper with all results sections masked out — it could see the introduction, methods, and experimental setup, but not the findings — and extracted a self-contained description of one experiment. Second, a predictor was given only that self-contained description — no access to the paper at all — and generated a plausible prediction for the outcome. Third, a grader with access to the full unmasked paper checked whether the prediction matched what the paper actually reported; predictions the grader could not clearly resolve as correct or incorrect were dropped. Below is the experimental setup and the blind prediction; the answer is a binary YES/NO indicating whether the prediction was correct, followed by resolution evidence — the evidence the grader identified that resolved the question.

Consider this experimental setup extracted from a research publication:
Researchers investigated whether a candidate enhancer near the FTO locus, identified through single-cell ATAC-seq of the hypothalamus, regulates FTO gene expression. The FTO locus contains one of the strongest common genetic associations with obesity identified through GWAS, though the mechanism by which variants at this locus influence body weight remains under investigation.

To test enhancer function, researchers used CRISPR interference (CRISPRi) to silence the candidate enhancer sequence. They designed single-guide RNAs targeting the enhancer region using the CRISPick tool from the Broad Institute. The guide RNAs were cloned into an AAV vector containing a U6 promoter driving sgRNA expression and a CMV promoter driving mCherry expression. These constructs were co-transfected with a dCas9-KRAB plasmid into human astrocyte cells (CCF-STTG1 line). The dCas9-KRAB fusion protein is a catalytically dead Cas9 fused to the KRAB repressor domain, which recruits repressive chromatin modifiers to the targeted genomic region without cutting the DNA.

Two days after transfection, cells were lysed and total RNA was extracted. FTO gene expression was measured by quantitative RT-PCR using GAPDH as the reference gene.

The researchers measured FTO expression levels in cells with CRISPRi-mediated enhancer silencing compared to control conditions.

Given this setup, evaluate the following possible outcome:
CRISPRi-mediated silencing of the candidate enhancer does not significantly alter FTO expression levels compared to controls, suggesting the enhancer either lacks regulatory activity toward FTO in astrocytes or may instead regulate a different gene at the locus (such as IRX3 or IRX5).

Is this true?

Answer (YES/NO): NO